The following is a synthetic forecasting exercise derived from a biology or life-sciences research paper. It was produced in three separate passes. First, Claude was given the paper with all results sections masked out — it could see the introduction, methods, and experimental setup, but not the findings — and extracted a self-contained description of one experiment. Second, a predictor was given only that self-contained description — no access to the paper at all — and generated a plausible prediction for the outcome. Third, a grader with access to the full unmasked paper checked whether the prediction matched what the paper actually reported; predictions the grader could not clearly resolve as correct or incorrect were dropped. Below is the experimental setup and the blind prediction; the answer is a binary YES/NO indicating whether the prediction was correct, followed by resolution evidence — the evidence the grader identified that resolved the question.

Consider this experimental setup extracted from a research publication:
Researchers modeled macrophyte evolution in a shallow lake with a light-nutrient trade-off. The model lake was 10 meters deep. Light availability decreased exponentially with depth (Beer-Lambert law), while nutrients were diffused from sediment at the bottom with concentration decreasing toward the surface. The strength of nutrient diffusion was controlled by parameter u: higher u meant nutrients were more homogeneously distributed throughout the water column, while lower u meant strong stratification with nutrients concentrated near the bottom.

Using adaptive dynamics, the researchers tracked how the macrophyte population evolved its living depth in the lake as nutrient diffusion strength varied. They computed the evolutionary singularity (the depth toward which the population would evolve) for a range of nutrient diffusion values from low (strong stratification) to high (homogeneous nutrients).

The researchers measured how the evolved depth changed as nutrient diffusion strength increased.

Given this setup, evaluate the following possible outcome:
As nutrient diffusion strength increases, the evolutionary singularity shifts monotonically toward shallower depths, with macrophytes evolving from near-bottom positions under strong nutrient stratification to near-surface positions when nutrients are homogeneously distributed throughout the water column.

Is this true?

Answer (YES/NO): YES